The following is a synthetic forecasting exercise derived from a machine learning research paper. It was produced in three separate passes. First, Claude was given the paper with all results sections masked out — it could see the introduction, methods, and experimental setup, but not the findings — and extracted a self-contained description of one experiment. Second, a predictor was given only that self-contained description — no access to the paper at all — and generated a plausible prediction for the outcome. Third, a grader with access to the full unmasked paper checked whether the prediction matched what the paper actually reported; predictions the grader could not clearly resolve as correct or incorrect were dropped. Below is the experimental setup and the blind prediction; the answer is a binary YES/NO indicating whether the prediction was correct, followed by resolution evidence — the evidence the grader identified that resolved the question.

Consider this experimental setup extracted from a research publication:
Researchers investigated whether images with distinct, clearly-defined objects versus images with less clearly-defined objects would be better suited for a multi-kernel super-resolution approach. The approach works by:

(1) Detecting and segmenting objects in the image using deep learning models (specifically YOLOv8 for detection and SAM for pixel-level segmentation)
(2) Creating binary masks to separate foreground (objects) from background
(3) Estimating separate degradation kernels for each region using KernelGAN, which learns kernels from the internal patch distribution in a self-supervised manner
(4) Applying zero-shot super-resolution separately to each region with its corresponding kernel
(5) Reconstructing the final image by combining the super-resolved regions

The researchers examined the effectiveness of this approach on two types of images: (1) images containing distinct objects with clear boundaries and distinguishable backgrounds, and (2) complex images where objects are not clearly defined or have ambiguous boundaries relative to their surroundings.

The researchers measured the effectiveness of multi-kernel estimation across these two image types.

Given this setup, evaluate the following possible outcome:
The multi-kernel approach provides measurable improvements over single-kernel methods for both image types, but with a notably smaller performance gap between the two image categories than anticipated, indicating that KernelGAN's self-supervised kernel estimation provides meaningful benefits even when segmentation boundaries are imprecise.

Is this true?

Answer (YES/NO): NO